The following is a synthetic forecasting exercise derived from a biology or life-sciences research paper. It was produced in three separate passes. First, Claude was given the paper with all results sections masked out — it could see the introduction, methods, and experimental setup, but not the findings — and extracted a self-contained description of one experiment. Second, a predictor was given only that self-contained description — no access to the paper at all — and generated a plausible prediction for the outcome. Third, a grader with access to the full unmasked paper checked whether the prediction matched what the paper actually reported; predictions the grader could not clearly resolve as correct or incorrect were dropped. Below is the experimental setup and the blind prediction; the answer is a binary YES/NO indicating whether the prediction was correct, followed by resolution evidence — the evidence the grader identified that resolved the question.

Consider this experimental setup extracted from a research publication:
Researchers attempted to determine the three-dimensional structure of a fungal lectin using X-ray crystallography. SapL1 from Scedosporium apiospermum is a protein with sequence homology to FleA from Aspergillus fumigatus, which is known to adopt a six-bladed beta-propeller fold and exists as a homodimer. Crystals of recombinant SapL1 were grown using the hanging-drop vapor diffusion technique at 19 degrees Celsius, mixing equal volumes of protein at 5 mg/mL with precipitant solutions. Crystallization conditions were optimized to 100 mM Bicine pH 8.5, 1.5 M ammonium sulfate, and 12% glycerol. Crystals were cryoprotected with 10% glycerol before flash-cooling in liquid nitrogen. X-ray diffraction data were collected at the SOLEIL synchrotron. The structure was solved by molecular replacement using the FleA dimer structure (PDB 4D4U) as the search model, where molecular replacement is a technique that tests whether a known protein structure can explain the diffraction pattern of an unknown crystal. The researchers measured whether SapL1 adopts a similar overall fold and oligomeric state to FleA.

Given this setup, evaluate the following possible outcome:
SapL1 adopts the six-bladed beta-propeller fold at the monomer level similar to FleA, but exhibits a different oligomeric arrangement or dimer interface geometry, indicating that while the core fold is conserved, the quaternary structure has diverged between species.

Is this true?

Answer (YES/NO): NO